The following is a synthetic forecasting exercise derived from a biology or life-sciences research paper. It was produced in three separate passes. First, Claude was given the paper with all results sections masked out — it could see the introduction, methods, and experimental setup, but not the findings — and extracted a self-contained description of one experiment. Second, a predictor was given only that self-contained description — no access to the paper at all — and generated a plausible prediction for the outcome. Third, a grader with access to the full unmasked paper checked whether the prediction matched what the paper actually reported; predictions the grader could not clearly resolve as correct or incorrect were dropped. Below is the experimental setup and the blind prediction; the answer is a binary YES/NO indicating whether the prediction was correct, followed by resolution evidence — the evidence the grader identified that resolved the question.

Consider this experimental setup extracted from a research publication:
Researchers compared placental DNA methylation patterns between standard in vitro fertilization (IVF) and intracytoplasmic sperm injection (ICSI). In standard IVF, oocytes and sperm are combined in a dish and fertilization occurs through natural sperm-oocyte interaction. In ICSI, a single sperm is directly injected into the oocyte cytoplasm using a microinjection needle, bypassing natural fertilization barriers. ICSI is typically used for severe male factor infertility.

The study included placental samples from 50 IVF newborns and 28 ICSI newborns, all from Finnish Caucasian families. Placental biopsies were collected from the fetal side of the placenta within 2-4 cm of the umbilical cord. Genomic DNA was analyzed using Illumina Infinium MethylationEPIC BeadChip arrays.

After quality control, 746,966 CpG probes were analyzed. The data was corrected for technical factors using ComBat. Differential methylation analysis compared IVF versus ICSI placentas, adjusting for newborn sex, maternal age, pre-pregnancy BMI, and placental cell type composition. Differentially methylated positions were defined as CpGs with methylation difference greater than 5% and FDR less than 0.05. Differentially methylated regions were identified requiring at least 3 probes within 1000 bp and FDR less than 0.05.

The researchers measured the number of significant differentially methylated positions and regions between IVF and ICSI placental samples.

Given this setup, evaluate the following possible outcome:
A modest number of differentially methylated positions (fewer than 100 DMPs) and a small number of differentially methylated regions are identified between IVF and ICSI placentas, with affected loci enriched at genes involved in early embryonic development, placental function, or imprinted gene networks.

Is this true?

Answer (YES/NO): NO